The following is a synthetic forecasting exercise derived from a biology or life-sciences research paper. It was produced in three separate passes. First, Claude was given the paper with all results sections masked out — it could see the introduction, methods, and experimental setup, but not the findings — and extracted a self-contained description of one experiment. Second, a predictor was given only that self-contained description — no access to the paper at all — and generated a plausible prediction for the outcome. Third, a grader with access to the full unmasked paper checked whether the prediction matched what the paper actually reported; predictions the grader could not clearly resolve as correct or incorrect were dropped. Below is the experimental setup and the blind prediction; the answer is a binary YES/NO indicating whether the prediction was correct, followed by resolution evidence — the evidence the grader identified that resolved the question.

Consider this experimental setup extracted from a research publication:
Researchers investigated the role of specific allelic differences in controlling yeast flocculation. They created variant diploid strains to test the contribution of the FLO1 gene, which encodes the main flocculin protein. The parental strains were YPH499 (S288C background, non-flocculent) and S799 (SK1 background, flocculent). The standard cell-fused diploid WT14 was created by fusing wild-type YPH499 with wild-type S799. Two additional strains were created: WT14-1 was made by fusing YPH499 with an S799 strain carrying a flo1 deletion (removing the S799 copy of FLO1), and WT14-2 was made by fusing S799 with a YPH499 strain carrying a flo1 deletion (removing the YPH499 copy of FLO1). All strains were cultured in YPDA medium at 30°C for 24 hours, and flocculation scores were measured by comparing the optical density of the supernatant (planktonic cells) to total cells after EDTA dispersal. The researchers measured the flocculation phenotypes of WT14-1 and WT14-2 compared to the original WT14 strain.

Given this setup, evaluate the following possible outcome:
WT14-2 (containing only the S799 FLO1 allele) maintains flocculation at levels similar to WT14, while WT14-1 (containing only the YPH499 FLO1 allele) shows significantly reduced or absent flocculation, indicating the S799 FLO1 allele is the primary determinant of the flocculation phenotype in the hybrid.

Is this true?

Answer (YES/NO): NO